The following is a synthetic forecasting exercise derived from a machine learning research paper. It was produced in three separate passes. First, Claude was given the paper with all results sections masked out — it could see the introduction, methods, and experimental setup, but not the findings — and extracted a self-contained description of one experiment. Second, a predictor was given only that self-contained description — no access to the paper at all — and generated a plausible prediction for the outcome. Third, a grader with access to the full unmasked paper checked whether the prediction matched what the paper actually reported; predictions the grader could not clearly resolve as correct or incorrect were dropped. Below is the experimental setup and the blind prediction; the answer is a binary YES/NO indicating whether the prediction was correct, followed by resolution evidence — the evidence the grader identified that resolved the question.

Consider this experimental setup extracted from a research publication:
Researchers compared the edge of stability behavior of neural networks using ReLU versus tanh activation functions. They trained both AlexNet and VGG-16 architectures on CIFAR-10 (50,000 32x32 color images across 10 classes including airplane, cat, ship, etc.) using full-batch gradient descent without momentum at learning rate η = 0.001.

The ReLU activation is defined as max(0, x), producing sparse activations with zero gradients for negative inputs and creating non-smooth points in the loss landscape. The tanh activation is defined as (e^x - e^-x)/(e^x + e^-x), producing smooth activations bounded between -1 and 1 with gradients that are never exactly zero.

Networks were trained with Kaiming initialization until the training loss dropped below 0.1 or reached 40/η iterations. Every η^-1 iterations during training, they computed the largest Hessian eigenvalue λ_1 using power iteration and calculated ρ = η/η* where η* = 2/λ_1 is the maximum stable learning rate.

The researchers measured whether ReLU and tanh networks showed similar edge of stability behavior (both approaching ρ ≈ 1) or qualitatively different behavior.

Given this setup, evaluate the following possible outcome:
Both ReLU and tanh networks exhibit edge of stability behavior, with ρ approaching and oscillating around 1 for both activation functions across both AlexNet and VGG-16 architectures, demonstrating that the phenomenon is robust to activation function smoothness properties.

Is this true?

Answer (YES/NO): YES